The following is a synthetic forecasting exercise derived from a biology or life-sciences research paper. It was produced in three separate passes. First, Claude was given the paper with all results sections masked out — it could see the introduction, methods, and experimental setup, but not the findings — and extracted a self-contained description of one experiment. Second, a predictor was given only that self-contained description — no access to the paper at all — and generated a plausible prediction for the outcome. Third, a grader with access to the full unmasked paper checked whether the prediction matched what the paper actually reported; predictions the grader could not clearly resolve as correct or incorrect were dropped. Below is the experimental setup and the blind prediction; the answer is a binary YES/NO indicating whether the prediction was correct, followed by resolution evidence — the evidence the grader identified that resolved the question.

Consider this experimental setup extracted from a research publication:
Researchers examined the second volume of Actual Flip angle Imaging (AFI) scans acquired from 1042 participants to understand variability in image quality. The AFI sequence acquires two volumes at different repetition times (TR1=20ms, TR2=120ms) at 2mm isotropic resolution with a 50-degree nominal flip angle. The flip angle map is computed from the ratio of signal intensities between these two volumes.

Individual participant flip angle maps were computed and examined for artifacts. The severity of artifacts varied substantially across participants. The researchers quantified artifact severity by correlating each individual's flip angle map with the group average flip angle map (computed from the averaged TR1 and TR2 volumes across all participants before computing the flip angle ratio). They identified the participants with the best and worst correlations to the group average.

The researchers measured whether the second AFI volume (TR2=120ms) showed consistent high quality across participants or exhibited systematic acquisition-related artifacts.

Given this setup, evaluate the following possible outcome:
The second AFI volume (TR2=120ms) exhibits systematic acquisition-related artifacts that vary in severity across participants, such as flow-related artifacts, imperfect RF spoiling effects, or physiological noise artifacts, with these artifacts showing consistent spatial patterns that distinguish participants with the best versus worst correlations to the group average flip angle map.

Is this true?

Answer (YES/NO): YES